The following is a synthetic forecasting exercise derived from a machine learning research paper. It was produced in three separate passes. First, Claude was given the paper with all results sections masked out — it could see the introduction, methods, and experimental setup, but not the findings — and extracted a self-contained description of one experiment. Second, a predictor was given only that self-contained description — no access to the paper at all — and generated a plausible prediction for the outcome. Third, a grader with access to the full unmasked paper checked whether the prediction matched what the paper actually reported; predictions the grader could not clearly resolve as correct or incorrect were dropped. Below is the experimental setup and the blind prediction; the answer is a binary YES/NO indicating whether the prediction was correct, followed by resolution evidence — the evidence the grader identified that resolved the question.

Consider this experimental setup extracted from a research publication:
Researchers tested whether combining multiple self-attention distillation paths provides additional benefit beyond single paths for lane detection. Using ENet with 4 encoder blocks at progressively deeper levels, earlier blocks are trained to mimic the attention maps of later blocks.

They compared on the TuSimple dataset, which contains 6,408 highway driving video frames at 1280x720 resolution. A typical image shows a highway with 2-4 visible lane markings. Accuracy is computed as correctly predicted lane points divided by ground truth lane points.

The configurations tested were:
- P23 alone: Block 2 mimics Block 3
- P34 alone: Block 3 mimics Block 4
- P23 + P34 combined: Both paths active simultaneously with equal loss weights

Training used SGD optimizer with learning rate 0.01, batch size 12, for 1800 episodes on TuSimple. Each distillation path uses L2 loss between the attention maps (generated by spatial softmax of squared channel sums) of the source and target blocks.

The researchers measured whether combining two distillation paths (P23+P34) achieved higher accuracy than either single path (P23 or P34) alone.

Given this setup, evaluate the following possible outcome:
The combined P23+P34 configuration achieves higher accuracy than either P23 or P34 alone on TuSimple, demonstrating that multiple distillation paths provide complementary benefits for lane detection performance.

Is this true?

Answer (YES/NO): YES